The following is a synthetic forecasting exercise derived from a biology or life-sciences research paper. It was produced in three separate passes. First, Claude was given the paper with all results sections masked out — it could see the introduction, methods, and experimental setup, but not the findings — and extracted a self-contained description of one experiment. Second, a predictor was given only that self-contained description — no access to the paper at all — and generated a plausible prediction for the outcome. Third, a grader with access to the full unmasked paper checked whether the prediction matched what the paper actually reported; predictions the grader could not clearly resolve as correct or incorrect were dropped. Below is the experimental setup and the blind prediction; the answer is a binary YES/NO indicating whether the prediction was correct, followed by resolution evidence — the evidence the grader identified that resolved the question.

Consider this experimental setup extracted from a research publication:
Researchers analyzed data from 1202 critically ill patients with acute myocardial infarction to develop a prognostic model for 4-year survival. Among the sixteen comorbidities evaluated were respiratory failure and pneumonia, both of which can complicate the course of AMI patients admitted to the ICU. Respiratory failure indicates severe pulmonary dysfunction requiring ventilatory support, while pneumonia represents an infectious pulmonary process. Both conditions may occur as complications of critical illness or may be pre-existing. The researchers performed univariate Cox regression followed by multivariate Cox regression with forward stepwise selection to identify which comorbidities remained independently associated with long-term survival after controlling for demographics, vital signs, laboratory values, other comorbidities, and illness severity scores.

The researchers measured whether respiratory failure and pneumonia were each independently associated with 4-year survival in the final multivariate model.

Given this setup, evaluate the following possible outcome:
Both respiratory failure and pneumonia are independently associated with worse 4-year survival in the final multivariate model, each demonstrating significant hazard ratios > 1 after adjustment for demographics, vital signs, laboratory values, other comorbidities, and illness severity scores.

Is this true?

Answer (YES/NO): NO